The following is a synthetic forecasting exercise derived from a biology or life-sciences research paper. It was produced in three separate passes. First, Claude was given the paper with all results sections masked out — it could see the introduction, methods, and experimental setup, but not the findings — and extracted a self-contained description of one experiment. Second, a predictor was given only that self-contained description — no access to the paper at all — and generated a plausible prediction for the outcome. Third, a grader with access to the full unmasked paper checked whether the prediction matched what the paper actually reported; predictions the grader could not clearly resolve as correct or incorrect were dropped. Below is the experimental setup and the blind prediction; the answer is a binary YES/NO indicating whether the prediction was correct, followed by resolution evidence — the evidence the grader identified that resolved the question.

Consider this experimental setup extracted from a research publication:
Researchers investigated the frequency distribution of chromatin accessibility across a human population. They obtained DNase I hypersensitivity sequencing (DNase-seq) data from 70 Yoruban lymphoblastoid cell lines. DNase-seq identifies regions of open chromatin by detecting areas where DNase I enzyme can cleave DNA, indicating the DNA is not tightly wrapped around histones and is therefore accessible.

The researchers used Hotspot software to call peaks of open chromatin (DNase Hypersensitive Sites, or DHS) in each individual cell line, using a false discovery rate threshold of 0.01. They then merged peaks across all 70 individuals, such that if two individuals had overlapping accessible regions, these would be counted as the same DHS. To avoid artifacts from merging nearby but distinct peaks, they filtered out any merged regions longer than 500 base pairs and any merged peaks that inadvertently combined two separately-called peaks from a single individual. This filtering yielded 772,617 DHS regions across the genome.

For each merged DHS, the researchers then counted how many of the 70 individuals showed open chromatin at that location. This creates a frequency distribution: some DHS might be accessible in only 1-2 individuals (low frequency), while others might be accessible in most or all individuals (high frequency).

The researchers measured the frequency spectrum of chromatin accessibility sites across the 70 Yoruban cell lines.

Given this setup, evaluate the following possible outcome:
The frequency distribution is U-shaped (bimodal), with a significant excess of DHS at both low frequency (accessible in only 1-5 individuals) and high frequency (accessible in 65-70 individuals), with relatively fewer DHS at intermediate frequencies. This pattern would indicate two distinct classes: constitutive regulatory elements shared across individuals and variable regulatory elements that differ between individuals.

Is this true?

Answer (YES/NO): NO